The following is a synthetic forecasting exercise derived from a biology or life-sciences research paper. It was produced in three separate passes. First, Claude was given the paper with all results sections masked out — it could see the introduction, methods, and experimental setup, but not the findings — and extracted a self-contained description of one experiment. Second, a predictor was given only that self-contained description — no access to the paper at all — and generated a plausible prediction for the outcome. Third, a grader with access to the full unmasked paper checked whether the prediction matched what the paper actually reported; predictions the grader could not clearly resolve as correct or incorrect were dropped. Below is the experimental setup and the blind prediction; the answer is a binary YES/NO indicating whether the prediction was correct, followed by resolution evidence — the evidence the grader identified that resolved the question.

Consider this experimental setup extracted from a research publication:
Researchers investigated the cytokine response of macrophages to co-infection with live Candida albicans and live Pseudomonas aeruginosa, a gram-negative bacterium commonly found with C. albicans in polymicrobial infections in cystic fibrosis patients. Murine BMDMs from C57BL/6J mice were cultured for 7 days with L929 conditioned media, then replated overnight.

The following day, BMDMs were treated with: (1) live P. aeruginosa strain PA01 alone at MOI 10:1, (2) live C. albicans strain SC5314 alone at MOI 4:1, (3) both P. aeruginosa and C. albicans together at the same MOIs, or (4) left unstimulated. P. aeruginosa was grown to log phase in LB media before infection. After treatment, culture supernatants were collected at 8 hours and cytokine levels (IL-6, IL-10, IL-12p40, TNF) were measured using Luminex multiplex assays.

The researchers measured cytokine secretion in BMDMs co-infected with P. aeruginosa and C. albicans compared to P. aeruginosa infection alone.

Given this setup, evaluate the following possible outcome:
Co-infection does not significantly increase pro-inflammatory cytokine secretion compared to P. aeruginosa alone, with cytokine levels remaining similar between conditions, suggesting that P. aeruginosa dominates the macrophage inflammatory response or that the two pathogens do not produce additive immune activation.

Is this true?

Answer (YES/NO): NO